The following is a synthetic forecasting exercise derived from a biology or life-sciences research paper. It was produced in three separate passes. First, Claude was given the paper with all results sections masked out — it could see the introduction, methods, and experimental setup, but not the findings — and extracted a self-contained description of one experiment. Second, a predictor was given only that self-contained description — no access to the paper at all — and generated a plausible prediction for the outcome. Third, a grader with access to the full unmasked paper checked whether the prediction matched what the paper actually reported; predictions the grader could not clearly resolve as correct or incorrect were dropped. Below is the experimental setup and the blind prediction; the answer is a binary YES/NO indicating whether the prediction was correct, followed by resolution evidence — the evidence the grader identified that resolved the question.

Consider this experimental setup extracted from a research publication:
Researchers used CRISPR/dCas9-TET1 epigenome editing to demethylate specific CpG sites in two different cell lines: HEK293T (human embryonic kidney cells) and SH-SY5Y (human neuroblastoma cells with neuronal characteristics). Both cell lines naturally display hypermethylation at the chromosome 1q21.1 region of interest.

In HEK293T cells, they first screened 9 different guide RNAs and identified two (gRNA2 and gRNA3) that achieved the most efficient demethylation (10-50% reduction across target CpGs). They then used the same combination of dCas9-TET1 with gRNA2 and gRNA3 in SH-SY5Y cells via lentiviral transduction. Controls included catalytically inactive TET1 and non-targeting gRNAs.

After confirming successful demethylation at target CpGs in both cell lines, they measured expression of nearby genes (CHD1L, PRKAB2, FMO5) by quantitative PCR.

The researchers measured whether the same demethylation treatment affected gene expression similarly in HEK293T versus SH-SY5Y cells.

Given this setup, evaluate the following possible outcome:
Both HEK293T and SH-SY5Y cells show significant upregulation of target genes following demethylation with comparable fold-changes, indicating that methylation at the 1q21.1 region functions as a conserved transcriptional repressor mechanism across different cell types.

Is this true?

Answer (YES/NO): NO